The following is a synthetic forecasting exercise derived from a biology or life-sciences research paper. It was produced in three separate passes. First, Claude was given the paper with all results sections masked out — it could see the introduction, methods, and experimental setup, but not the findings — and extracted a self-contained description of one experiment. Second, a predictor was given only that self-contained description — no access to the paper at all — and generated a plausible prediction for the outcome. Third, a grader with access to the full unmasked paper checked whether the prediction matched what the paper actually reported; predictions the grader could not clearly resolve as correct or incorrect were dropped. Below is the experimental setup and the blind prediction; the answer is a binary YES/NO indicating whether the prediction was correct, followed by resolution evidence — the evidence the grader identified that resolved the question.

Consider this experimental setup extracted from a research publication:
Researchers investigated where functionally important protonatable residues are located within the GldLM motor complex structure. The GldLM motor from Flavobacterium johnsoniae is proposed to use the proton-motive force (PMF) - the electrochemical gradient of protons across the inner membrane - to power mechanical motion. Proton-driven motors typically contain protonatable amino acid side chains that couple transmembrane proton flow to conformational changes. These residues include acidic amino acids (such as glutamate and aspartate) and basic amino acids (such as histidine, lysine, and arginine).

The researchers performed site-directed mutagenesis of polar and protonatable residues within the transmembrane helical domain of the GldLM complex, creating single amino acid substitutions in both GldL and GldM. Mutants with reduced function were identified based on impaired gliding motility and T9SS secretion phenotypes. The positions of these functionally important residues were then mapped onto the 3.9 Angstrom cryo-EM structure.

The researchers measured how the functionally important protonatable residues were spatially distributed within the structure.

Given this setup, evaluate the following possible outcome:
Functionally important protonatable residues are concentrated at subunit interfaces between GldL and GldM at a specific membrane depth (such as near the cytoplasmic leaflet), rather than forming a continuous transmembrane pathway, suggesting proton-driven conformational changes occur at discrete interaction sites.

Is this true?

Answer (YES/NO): NO